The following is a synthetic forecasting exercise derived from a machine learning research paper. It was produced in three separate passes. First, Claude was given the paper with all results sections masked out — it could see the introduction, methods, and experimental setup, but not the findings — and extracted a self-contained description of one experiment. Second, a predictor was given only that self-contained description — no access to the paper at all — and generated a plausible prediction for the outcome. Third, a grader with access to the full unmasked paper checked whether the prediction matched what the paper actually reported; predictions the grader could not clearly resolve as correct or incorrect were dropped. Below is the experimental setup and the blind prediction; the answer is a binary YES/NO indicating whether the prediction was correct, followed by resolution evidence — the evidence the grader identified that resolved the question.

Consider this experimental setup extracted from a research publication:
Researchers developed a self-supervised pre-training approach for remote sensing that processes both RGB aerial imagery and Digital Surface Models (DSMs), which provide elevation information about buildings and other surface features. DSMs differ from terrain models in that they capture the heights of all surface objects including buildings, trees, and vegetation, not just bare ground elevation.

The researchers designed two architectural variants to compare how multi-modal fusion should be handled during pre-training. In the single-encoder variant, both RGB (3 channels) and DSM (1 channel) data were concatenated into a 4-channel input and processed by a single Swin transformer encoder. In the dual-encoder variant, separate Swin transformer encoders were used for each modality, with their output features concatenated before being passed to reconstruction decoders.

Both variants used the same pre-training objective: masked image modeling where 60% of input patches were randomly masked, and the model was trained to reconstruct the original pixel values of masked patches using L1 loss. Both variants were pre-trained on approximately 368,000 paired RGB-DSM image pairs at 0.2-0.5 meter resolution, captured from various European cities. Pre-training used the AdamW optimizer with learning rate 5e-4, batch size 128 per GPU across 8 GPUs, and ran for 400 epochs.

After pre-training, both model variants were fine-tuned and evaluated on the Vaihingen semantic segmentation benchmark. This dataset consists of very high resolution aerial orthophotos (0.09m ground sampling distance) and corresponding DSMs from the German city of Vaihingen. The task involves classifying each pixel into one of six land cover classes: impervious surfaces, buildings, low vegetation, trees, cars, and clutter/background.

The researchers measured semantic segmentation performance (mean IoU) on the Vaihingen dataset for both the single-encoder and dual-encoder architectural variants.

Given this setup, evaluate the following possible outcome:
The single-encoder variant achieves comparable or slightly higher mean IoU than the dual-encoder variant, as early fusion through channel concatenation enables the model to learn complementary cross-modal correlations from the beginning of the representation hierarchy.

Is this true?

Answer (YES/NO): NO